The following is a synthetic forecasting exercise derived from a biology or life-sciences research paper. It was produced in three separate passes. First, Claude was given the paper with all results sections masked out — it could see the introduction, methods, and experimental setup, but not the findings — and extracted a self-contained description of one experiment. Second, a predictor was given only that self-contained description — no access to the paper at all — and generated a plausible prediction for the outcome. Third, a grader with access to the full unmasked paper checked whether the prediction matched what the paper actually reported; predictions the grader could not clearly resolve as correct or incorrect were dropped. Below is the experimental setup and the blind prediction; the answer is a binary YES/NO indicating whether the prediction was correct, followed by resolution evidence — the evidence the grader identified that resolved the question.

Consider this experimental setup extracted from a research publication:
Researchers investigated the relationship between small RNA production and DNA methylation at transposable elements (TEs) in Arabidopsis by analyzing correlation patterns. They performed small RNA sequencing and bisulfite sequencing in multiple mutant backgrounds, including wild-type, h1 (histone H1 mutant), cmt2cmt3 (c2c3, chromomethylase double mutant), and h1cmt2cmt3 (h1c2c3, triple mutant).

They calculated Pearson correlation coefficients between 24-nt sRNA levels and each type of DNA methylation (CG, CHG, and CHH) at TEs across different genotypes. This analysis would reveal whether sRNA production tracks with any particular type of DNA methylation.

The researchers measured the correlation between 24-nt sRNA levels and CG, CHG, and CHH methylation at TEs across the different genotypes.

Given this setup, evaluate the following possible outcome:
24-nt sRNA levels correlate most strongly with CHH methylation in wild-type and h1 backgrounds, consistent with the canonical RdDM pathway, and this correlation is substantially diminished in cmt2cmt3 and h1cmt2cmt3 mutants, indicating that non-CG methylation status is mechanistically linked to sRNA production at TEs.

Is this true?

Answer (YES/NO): NO